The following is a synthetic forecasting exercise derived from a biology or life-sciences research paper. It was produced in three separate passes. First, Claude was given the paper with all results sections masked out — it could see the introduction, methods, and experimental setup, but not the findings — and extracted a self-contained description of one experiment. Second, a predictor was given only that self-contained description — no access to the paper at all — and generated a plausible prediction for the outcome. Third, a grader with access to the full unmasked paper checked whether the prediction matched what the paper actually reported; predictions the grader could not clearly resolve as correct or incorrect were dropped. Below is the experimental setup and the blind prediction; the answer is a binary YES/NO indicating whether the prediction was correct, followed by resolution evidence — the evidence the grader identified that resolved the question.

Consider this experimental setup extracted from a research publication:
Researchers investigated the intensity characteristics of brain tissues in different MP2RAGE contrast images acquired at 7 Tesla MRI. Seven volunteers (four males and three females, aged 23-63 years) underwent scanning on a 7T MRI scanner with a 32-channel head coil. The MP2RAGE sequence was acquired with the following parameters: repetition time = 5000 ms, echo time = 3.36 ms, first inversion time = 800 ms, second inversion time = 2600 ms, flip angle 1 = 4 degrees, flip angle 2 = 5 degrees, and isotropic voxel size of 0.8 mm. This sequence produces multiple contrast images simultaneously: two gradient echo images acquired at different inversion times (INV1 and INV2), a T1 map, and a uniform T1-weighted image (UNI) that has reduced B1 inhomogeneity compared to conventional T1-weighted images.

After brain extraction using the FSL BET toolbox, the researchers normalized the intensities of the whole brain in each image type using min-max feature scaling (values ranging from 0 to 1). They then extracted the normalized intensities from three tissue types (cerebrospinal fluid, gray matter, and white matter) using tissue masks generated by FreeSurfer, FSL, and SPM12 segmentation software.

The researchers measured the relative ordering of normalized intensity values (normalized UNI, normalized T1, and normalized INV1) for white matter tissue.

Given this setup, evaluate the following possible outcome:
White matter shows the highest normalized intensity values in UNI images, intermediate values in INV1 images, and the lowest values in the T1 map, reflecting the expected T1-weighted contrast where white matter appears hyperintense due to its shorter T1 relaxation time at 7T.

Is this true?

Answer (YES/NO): NO